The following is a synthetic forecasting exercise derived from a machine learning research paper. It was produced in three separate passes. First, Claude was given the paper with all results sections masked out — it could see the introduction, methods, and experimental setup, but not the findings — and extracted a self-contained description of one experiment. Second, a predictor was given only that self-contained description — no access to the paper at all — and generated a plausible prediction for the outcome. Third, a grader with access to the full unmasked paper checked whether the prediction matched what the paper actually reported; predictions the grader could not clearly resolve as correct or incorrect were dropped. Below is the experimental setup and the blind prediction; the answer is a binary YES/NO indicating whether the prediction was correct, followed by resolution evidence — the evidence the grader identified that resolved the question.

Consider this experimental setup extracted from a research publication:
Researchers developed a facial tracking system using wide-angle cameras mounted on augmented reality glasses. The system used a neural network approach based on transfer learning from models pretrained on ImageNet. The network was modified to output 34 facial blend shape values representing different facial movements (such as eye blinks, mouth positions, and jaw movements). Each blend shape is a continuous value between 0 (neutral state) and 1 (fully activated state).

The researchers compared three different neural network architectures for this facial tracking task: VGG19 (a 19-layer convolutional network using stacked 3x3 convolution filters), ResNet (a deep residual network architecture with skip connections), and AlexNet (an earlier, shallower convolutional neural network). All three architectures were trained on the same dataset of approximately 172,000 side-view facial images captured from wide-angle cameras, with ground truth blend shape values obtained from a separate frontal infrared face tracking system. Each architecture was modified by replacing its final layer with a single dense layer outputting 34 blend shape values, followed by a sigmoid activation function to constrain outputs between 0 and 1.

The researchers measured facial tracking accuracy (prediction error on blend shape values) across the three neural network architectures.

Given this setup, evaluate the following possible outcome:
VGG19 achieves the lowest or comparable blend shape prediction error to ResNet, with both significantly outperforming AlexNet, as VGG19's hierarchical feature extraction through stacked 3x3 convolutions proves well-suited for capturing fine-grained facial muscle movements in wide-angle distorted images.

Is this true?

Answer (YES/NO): YES